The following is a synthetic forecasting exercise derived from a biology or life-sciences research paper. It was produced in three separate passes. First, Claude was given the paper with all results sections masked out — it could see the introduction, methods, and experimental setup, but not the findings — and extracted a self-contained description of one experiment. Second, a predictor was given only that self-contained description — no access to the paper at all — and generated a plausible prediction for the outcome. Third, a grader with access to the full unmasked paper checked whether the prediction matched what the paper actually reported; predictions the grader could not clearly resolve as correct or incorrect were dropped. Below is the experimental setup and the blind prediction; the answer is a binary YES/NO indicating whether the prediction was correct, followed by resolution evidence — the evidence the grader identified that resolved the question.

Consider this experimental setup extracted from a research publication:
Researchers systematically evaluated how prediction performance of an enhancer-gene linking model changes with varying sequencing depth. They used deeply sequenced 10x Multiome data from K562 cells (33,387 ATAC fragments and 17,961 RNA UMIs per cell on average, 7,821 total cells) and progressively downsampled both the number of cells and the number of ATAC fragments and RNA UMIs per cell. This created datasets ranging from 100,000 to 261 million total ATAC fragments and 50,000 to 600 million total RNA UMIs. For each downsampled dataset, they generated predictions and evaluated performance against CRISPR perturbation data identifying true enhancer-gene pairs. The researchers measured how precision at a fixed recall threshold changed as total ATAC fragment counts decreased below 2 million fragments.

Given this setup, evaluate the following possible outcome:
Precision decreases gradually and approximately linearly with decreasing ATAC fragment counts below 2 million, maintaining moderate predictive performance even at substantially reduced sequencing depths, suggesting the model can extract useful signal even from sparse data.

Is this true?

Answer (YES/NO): NO